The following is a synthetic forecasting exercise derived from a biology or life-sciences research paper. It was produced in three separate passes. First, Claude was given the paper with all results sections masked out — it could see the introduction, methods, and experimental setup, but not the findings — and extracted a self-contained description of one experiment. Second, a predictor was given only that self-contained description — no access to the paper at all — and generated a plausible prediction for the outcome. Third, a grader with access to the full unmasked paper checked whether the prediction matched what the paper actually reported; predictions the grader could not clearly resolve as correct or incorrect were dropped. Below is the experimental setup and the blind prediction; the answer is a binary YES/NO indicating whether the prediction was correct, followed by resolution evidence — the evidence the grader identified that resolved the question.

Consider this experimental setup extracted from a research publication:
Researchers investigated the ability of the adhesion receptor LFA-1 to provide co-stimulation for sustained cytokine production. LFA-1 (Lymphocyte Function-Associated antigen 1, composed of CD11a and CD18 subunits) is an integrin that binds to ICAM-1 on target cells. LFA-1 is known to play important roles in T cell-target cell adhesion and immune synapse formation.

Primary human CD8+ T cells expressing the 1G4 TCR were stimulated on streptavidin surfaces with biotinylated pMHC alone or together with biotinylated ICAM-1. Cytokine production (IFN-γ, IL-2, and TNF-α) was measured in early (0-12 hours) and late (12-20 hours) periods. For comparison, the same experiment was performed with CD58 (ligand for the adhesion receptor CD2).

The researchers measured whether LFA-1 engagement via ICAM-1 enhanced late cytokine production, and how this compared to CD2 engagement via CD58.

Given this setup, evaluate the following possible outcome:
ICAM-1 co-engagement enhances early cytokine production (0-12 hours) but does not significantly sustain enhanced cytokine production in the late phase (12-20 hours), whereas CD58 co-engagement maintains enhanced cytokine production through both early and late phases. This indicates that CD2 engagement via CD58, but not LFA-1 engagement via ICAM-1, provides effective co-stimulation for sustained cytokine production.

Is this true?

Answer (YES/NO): NO